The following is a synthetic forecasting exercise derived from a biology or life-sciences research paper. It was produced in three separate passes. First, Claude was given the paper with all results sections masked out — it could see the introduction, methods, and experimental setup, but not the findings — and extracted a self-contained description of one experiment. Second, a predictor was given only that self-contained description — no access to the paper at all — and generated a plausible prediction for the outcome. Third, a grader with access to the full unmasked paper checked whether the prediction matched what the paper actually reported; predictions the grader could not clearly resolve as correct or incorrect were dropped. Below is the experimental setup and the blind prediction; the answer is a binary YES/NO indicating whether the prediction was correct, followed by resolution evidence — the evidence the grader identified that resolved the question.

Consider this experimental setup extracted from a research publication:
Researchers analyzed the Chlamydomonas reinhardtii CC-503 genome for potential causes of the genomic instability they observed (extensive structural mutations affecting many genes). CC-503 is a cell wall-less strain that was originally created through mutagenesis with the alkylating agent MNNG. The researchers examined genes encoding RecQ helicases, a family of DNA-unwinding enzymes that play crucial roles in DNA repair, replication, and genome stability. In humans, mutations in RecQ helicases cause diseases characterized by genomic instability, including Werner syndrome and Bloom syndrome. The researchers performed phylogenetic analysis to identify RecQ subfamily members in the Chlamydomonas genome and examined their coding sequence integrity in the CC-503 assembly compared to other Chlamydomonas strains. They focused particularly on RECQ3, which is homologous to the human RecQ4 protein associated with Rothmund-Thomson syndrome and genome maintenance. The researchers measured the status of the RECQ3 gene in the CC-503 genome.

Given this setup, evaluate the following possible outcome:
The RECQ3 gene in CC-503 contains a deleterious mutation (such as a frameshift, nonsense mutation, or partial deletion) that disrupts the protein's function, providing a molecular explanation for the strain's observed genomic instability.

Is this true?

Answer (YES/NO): YES